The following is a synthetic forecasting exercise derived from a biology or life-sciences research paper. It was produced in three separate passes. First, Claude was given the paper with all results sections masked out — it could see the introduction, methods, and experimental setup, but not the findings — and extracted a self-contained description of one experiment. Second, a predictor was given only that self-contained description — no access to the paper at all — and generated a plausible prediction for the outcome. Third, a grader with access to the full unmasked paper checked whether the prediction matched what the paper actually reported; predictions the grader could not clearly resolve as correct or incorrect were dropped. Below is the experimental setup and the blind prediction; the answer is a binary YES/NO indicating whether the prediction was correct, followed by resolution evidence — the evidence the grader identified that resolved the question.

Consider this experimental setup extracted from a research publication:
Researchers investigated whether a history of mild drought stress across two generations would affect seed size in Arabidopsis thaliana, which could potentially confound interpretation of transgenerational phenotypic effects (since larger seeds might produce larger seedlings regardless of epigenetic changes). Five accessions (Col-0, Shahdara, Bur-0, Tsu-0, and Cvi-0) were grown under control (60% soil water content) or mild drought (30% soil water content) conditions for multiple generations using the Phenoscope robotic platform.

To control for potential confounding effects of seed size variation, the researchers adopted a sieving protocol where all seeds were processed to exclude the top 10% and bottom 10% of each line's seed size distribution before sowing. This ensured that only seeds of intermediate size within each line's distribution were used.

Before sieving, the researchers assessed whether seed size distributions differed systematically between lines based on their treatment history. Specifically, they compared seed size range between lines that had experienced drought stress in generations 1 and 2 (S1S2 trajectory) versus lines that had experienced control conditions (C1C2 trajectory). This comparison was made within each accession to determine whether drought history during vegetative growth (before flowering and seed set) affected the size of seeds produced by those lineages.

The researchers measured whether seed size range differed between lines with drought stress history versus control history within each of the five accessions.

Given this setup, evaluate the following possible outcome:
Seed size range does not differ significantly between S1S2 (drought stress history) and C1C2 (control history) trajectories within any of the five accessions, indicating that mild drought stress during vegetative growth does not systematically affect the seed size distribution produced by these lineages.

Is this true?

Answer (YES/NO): YES